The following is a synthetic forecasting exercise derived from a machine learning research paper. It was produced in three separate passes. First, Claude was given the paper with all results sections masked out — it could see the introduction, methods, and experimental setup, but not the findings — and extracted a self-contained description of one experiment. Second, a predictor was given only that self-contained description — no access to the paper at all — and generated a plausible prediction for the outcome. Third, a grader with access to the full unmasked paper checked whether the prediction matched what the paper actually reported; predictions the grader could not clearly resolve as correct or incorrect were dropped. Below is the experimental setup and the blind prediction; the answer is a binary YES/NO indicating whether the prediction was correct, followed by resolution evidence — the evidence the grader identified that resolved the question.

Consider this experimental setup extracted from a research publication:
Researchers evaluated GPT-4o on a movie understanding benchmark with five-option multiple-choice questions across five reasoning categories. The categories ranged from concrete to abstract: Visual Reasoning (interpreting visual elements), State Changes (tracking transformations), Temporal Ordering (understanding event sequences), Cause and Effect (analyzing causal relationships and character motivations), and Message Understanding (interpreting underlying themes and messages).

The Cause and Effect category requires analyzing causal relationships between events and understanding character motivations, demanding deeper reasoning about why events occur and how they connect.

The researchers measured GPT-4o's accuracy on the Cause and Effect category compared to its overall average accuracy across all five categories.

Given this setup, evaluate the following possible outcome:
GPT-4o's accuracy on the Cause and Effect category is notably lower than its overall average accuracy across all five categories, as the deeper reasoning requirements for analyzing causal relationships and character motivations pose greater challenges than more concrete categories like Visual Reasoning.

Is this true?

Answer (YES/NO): NO